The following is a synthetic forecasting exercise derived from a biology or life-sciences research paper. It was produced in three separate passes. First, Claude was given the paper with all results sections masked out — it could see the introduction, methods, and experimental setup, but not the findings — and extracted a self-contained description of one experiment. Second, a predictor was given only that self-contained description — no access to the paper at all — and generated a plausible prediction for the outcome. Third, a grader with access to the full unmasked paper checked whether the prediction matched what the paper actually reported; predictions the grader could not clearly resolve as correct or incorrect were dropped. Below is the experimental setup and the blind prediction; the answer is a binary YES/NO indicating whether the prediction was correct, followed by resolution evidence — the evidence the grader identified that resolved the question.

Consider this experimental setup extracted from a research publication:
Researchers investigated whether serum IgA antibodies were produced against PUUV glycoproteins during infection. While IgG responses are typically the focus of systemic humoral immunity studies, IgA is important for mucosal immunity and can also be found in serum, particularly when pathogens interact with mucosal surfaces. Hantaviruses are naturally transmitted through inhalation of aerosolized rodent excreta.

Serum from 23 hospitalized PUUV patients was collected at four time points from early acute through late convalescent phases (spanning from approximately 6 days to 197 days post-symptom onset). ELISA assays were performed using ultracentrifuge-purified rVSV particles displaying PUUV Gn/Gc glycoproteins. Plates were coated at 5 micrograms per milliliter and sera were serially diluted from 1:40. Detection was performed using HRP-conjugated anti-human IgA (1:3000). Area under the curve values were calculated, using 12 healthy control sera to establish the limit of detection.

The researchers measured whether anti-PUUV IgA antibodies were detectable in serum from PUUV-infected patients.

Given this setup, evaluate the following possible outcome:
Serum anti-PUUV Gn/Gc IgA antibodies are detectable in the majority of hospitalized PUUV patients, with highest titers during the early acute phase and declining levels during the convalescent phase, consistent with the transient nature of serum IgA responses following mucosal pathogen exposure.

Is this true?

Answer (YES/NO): NO